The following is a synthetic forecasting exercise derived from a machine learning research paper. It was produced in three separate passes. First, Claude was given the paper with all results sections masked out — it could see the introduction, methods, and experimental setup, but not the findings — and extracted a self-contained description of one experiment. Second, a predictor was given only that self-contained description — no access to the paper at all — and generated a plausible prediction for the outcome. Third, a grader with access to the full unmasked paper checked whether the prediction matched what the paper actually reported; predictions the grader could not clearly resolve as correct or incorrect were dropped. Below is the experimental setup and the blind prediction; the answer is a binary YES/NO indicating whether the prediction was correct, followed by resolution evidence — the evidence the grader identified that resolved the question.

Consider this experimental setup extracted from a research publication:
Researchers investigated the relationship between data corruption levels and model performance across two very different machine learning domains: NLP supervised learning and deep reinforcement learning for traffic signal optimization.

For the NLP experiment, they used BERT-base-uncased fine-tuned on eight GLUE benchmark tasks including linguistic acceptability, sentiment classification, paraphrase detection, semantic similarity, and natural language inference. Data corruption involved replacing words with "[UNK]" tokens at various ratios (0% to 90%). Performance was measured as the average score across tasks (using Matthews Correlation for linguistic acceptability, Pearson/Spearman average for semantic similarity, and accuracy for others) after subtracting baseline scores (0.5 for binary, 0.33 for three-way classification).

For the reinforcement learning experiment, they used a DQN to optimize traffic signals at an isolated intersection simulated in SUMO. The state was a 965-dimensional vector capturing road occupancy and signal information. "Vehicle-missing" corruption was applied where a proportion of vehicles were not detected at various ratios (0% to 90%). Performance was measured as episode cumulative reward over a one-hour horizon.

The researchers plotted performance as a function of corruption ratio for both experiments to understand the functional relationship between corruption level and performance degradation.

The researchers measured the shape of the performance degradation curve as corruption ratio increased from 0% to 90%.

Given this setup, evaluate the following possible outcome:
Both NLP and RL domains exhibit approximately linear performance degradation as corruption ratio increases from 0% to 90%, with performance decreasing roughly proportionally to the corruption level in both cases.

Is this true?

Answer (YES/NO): NO